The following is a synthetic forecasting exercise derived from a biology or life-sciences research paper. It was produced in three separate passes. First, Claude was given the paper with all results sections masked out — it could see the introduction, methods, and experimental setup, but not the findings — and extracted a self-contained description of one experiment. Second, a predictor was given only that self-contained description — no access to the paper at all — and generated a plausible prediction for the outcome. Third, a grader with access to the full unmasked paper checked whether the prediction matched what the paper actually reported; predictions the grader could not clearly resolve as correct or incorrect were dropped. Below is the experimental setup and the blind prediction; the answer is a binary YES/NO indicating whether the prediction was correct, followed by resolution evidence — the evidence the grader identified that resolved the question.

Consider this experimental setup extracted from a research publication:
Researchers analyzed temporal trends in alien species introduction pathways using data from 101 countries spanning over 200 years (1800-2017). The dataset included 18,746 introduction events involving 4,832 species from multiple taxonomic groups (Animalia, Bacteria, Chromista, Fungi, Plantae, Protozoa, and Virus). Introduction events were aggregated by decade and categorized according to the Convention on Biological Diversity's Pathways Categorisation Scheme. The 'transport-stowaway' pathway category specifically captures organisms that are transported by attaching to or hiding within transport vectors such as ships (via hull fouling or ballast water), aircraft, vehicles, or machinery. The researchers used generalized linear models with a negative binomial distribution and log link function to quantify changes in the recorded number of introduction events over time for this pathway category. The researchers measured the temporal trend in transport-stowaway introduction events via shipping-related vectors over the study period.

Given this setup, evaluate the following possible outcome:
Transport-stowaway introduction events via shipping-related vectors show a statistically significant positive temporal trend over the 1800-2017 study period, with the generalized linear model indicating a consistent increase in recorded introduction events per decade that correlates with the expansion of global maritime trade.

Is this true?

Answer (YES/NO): YES